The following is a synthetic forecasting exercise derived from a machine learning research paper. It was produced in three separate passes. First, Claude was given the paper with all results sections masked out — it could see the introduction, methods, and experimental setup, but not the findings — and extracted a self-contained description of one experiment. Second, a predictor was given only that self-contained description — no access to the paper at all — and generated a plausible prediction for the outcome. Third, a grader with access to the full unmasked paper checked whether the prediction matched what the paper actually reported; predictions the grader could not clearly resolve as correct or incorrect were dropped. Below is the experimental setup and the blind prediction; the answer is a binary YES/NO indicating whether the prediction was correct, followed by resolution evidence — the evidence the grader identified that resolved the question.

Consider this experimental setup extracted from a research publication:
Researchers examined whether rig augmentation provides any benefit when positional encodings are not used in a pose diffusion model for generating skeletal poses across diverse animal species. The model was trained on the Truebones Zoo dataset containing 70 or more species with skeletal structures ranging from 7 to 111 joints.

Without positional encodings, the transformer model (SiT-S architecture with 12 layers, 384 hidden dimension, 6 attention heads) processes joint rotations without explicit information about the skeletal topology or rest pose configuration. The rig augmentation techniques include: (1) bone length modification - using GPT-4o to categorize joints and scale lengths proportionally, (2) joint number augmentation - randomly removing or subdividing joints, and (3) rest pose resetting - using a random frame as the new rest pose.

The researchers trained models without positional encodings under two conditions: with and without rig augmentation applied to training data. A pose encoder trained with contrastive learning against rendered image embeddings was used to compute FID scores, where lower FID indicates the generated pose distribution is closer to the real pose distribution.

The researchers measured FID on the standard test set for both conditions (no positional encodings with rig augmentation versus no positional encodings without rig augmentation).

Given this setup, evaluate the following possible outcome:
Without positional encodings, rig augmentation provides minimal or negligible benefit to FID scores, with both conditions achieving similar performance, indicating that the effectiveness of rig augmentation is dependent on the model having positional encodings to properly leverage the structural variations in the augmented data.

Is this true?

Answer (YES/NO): YES